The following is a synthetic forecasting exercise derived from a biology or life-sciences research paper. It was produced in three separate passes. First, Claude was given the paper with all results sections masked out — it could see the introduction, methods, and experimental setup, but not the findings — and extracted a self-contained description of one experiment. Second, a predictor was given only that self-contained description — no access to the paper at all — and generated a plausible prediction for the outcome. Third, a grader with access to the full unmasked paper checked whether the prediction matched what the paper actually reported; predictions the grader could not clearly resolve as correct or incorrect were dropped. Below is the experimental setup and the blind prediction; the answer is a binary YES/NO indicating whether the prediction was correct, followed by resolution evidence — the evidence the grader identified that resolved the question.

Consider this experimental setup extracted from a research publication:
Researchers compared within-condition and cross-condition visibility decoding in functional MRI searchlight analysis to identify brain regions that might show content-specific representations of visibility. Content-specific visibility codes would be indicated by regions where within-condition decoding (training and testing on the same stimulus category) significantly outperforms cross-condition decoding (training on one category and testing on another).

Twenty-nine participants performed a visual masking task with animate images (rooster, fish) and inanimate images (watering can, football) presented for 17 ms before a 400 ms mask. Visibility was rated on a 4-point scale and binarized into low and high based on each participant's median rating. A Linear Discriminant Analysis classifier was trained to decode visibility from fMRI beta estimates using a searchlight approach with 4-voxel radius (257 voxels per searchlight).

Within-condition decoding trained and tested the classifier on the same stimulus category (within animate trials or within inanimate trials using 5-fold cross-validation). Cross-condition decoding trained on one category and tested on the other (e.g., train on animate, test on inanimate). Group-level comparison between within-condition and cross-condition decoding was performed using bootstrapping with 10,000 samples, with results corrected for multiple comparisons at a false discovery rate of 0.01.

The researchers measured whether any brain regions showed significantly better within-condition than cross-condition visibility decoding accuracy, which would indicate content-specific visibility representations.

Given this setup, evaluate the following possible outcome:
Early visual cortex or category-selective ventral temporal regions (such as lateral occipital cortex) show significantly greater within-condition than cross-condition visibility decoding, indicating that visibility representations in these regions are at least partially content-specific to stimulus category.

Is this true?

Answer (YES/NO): NO